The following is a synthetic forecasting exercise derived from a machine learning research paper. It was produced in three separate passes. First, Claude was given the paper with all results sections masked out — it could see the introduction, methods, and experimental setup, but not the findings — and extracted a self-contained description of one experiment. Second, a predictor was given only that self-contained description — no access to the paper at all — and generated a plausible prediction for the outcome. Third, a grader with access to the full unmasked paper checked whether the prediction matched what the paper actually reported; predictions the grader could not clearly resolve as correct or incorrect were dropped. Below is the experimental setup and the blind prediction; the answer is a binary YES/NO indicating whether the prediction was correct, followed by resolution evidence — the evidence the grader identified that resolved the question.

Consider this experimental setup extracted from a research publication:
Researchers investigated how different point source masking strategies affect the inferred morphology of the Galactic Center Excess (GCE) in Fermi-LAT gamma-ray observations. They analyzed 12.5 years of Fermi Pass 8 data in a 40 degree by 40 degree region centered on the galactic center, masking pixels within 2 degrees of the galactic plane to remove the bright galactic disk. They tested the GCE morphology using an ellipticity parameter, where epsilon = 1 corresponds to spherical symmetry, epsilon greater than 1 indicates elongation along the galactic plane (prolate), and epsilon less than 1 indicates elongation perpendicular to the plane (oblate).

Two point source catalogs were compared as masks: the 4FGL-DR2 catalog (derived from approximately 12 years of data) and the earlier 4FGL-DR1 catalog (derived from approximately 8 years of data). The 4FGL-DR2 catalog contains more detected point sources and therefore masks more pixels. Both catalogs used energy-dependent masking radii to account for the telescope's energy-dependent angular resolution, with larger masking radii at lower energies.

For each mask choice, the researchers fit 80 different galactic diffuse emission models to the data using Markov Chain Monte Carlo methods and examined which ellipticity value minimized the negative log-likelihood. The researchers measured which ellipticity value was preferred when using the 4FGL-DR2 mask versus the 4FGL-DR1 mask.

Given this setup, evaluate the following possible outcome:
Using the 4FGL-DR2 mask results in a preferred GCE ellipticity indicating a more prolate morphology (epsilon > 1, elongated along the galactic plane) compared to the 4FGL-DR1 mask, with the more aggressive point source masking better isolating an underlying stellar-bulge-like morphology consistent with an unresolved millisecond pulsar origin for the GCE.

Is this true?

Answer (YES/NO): NO